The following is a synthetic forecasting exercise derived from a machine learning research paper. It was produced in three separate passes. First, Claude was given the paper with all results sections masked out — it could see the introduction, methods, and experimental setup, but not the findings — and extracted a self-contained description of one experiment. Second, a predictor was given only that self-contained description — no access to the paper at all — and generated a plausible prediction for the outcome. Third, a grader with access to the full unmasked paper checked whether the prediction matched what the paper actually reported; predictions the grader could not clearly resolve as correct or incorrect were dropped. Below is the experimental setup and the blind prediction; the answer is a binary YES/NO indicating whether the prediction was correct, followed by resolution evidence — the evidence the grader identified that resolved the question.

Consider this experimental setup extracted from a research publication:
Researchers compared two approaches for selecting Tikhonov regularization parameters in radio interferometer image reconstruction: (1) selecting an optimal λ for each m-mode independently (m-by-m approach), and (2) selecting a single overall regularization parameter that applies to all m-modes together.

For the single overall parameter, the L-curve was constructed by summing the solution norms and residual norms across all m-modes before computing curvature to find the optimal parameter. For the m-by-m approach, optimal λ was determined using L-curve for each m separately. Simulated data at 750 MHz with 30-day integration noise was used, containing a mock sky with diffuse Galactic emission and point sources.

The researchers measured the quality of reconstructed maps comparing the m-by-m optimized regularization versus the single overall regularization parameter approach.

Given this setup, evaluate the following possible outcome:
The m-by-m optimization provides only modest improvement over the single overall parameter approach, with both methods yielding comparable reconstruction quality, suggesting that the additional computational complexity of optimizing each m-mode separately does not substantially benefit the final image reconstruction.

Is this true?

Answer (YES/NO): NO